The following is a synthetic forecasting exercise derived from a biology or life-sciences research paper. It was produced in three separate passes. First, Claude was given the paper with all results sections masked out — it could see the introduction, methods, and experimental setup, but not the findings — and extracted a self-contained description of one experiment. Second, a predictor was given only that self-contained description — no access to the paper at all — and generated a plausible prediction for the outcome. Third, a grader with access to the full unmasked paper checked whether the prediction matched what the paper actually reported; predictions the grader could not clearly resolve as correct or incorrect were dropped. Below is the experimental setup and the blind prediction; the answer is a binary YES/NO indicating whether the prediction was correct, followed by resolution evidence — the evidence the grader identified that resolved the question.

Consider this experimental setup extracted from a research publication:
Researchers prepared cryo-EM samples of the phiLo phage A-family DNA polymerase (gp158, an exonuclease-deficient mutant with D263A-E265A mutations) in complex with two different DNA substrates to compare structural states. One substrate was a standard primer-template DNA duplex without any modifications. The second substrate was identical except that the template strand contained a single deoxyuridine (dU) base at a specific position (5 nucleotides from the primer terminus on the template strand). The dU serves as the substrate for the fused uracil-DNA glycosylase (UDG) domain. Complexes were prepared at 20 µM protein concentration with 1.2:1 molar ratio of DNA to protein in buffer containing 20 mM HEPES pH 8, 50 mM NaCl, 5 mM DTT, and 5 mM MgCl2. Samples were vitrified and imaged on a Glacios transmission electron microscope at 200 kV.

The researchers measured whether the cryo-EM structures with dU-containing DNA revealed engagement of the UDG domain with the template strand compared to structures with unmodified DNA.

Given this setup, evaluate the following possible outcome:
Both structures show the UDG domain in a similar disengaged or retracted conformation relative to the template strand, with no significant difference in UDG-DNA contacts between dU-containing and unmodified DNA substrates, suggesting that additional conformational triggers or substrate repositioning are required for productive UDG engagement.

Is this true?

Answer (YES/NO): NO